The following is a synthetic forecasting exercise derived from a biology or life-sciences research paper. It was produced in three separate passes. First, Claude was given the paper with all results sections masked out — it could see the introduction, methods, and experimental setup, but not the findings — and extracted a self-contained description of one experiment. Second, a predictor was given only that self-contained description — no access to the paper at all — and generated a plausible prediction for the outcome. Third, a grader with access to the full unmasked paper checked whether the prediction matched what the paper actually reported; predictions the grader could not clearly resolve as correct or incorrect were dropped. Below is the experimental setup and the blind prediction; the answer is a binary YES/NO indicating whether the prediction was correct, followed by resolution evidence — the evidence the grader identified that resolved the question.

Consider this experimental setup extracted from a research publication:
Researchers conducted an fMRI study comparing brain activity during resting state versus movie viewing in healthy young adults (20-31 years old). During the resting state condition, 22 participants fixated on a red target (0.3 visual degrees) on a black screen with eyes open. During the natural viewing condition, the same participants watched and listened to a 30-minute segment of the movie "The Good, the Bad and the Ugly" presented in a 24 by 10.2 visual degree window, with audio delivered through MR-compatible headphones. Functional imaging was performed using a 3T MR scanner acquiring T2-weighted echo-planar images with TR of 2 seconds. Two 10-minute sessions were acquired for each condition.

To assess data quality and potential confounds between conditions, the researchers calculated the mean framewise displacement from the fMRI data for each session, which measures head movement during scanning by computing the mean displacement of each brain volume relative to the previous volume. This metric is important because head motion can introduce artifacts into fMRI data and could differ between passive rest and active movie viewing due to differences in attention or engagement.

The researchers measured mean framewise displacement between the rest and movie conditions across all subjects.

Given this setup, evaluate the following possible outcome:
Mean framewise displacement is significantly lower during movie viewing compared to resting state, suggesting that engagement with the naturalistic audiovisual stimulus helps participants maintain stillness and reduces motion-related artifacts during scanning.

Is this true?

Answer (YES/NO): NO